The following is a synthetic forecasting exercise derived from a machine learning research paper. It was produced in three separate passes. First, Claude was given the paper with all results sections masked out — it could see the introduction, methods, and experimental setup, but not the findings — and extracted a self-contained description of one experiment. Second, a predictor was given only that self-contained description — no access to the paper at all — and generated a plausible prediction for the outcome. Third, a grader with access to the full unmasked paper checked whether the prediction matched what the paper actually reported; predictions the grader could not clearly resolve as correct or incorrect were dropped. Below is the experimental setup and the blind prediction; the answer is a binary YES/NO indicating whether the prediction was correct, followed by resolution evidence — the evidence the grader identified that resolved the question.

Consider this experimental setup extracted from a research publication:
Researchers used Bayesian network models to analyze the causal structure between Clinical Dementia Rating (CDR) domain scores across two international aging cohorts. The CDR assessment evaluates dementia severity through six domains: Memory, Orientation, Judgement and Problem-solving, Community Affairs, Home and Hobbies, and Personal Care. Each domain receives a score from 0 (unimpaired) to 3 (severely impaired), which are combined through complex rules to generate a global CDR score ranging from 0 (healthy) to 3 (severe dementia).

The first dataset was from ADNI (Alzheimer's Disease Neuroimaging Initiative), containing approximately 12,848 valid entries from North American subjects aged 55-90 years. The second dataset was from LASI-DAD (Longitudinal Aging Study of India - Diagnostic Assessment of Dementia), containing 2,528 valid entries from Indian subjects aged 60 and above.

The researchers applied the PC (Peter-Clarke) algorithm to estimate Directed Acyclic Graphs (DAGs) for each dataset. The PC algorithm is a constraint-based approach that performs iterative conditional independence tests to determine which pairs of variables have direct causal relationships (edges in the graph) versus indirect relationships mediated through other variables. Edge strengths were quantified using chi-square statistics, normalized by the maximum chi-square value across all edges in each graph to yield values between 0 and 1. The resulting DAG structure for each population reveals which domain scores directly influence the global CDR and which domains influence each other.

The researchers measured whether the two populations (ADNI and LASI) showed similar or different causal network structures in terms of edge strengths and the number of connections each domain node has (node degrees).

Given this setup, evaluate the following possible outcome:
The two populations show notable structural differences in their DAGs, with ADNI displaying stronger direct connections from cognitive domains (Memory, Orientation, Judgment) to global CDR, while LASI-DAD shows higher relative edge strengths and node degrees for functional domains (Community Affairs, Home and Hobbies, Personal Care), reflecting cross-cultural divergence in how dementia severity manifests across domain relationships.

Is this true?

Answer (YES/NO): NO